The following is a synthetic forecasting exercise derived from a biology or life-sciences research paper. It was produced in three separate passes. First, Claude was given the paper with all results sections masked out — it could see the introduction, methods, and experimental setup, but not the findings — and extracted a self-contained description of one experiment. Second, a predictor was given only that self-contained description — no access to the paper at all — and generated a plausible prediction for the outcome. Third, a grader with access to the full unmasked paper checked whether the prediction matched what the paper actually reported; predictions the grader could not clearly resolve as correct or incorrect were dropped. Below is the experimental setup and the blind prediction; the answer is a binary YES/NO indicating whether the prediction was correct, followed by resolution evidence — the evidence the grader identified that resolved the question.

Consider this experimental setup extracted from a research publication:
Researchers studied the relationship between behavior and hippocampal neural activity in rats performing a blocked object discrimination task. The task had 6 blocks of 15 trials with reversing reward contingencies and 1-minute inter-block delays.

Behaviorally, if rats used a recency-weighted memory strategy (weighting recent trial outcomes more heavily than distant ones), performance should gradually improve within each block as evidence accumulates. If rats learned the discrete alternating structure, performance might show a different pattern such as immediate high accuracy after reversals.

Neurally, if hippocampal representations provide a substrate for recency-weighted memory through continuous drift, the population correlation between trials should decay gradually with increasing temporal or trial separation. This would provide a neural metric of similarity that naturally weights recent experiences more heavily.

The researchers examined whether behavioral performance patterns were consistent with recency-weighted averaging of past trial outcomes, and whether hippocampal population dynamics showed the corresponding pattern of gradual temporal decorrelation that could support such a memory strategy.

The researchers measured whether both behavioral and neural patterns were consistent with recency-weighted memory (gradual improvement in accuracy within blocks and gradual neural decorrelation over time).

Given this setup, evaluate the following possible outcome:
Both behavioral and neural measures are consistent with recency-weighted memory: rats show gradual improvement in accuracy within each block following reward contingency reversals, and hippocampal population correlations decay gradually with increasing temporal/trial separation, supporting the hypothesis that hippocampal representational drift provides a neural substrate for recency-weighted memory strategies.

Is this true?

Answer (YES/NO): YES